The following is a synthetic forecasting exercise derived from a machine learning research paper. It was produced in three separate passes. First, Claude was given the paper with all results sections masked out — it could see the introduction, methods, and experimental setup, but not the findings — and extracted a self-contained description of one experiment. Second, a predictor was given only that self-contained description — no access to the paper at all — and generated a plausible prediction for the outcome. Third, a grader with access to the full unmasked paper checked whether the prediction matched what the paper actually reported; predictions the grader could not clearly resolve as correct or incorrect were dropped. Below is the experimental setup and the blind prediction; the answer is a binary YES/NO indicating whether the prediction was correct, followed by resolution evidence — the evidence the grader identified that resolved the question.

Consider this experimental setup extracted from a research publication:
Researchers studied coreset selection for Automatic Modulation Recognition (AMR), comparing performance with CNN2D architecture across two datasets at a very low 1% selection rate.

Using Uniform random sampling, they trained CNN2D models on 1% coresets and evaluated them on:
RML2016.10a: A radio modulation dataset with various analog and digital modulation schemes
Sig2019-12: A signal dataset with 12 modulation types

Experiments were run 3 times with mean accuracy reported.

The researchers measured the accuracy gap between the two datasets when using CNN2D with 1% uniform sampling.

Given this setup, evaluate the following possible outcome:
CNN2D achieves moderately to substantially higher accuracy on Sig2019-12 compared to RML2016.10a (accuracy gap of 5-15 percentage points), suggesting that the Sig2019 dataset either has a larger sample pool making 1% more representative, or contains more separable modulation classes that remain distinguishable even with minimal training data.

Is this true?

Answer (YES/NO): NO